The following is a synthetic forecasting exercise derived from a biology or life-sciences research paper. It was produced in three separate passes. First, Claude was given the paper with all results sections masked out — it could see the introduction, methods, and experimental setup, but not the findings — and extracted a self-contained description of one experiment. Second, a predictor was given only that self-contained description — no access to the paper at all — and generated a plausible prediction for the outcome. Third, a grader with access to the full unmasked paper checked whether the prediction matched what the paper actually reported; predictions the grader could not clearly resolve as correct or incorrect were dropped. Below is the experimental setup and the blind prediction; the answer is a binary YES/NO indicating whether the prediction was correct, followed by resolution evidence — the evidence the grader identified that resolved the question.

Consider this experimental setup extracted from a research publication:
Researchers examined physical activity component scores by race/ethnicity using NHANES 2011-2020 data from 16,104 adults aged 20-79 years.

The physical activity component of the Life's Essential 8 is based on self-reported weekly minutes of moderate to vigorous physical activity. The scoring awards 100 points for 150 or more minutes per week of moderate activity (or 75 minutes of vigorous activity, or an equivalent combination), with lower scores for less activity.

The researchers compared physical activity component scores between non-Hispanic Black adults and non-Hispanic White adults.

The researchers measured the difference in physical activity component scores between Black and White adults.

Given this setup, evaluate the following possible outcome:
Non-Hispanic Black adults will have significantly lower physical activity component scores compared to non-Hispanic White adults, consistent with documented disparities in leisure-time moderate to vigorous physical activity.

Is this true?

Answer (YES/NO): YES